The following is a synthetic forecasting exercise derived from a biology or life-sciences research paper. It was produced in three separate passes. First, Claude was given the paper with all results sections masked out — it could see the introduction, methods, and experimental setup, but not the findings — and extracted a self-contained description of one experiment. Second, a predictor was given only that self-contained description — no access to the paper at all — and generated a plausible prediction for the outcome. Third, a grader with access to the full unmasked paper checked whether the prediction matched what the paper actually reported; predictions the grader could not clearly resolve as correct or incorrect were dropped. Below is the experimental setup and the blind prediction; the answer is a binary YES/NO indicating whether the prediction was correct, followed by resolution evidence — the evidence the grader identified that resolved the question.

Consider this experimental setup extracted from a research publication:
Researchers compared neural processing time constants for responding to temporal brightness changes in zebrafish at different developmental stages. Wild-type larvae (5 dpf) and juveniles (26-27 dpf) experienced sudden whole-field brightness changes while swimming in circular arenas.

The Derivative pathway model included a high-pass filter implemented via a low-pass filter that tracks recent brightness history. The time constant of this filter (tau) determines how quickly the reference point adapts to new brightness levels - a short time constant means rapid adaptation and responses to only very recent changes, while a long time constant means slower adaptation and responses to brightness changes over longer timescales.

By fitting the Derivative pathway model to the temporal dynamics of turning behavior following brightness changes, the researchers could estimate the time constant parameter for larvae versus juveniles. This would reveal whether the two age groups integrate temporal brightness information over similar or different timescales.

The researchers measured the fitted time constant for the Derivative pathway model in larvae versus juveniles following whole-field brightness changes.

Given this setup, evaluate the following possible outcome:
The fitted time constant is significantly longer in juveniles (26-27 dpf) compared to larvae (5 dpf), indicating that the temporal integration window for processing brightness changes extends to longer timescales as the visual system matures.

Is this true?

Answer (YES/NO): NO